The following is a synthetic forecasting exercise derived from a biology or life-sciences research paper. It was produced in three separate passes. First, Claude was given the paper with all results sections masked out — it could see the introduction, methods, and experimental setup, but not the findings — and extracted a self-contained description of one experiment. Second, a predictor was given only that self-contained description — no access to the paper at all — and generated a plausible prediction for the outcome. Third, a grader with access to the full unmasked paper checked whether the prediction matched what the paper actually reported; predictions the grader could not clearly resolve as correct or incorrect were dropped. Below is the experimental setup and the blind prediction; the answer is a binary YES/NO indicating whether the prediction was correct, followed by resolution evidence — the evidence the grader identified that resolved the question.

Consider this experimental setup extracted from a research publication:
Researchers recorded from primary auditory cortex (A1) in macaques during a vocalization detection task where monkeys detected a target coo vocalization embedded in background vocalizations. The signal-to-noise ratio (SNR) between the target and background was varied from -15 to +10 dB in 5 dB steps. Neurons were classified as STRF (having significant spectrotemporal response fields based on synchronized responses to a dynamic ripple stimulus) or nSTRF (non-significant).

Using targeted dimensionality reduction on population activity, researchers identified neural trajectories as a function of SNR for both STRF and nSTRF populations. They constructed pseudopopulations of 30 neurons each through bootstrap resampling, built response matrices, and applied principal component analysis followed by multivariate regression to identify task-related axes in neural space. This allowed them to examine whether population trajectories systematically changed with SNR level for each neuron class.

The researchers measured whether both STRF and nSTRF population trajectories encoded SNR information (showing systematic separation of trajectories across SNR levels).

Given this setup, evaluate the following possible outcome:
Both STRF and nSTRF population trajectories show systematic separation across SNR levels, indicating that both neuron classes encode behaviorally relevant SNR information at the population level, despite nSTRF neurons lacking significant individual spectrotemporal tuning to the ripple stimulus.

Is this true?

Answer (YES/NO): YES